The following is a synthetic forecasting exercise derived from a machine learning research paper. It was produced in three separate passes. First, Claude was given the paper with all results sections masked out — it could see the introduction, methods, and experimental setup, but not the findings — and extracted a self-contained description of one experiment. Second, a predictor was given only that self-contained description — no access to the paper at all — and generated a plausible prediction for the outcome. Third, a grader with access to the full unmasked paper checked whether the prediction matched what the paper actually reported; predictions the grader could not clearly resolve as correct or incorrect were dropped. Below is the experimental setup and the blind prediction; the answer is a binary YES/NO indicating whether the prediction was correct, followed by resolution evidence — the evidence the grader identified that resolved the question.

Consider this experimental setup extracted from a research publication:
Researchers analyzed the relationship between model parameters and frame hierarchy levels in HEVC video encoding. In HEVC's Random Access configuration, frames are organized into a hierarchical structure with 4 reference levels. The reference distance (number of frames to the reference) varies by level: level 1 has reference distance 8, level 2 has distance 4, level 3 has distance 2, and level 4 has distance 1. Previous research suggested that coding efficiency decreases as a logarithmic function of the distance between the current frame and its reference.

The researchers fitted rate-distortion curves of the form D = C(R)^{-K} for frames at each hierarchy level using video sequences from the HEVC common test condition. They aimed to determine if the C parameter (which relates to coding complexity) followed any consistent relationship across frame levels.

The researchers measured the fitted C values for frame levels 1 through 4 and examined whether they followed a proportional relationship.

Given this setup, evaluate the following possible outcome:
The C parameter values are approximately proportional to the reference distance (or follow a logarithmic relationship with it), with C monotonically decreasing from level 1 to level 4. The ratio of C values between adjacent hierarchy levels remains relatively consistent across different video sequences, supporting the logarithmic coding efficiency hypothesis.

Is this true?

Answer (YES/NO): NO